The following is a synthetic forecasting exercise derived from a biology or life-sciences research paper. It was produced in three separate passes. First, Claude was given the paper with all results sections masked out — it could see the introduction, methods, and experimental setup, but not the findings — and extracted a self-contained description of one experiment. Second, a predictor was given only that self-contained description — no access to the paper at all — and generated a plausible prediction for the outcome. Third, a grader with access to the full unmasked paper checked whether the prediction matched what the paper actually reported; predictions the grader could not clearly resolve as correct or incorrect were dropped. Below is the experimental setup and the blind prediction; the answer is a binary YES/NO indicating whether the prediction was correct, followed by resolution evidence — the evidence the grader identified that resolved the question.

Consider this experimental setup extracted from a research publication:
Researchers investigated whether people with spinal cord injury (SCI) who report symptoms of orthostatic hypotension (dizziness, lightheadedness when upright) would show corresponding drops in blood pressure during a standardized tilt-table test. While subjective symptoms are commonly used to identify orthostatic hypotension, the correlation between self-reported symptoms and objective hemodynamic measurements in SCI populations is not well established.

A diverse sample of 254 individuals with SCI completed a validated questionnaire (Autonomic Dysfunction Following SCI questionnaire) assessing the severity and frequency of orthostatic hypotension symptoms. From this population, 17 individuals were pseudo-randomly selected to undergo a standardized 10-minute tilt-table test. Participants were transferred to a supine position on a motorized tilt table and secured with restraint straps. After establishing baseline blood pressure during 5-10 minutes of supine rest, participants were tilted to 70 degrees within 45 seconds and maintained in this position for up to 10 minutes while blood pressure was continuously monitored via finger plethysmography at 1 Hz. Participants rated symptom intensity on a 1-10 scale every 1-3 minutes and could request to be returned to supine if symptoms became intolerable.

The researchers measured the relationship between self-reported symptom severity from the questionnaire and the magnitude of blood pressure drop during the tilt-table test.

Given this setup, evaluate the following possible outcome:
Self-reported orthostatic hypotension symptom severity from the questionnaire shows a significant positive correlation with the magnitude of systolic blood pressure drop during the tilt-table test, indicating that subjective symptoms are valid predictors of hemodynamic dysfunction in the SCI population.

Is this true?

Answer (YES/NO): YES